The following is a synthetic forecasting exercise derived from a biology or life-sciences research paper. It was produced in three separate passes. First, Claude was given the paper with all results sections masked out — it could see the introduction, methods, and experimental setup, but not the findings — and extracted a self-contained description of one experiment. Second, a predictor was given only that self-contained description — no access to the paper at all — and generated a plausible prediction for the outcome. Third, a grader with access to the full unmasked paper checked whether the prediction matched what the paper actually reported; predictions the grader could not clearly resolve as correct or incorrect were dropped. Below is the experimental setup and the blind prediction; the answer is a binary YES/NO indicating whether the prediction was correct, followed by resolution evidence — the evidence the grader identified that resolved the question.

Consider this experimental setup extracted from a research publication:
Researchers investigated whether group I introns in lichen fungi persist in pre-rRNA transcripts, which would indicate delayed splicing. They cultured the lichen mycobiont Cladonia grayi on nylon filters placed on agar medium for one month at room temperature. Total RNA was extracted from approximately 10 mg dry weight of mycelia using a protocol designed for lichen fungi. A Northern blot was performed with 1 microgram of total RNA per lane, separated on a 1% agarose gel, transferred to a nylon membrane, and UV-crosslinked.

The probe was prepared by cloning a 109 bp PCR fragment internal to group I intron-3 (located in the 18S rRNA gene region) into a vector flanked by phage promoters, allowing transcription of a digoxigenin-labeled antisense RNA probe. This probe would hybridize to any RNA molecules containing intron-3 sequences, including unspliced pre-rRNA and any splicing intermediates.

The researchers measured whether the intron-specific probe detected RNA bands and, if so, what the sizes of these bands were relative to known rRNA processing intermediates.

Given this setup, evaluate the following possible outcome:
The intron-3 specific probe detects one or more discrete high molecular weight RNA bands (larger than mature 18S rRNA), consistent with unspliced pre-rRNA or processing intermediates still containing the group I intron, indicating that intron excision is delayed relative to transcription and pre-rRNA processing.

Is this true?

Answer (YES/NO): YES